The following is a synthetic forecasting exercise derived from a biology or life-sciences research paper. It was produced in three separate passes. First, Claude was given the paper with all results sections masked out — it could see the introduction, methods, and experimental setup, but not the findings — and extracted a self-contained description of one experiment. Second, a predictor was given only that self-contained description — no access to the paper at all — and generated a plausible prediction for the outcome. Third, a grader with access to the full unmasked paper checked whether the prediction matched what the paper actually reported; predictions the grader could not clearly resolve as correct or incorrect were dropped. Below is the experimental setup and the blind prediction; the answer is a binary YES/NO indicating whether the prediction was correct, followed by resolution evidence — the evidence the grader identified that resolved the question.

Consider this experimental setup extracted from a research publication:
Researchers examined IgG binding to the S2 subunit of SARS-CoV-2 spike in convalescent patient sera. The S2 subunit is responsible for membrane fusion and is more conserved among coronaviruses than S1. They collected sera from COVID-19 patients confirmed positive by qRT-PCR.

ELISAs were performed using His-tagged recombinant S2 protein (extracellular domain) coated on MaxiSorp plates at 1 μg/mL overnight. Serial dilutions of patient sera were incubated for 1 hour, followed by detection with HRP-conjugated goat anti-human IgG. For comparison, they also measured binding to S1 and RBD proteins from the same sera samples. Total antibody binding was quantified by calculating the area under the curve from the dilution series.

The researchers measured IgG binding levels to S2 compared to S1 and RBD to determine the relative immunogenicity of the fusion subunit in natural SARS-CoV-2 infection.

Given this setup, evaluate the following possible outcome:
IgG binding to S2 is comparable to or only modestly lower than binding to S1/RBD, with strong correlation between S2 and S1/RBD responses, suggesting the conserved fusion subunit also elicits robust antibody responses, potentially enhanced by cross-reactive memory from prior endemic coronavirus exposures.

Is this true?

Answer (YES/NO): NO